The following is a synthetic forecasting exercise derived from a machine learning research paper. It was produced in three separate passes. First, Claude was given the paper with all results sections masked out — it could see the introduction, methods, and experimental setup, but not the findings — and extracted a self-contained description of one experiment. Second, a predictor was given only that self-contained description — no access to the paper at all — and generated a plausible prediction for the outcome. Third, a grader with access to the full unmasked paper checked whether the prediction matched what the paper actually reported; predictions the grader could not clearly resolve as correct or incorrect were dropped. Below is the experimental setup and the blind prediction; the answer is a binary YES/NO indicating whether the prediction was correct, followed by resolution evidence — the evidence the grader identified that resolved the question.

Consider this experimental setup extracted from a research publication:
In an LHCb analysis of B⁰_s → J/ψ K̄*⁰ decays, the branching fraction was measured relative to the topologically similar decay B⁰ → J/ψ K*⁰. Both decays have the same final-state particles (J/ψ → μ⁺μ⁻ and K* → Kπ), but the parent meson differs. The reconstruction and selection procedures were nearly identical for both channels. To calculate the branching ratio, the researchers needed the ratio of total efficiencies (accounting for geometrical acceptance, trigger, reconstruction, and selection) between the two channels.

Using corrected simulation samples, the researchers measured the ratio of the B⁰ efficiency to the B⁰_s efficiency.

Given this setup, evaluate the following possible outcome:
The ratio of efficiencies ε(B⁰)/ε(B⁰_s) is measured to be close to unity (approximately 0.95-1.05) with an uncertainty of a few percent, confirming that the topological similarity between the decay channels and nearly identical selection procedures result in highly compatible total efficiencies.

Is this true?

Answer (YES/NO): NO